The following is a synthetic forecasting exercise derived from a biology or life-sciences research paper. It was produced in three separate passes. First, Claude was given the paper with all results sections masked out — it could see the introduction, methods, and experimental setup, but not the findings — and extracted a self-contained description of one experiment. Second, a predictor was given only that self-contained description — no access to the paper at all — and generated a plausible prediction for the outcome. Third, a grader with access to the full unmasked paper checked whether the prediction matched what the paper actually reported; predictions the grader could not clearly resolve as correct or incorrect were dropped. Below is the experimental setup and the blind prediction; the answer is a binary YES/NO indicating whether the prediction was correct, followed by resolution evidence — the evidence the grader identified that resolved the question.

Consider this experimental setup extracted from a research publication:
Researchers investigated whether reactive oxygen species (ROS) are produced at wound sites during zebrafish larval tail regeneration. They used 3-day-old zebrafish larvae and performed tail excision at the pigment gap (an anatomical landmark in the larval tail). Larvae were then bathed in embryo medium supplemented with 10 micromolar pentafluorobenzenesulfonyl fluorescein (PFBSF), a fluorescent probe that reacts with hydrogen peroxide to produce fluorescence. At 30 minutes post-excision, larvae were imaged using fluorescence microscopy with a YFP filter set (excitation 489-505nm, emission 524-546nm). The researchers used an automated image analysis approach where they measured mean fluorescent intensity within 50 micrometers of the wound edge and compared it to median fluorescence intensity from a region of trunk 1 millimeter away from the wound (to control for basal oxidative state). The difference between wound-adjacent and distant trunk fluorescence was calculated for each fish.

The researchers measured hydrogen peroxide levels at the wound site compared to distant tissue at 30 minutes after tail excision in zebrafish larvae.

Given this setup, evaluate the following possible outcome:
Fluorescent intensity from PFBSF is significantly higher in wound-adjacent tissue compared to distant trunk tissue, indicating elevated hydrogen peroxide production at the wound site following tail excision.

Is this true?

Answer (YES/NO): YES